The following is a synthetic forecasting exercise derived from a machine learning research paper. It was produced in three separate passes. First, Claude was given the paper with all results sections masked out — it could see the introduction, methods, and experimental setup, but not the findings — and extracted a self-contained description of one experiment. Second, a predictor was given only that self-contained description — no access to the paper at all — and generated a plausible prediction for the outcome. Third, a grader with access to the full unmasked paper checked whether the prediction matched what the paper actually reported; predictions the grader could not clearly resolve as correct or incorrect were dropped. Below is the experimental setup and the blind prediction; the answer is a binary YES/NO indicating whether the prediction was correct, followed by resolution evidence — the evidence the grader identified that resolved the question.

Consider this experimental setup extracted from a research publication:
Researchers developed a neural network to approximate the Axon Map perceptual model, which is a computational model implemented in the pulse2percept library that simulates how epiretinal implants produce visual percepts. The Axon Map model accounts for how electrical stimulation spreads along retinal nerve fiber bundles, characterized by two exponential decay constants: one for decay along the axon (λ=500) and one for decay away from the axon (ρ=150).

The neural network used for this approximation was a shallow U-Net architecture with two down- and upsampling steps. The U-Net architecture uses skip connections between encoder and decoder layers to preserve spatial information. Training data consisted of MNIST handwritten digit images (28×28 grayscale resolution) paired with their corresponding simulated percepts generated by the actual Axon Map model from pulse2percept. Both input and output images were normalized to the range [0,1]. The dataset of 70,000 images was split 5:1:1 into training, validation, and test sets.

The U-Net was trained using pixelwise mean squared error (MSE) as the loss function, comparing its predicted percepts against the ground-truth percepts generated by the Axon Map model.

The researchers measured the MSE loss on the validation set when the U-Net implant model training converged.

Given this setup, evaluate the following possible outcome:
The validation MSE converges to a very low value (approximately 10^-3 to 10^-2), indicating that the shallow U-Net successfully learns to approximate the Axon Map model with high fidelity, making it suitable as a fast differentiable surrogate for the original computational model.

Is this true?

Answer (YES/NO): NO